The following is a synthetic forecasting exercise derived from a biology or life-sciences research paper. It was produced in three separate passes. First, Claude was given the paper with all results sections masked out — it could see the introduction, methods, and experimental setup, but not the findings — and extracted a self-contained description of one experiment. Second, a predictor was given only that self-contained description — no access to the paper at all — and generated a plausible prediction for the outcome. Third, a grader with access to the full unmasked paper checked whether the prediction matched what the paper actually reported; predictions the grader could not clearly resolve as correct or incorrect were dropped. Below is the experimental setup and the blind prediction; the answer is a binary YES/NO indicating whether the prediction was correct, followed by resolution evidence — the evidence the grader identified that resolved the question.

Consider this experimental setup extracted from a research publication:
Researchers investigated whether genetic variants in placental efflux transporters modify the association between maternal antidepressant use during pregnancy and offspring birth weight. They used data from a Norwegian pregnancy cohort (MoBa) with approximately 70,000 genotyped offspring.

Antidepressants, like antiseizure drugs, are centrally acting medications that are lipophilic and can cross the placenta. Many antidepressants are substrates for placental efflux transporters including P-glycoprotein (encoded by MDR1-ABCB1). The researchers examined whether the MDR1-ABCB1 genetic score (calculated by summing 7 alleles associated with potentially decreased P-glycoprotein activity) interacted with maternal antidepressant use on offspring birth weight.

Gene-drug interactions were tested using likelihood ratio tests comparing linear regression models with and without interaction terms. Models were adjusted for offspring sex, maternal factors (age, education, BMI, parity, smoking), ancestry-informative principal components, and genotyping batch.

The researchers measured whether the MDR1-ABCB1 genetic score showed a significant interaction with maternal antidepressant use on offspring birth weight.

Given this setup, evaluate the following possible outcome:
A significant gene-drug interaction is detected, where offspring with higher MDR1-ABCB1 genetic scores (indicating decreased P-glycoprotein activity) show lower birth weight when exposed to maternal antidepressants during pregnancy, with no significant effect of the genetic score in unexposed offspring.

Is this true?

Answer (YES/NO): NO